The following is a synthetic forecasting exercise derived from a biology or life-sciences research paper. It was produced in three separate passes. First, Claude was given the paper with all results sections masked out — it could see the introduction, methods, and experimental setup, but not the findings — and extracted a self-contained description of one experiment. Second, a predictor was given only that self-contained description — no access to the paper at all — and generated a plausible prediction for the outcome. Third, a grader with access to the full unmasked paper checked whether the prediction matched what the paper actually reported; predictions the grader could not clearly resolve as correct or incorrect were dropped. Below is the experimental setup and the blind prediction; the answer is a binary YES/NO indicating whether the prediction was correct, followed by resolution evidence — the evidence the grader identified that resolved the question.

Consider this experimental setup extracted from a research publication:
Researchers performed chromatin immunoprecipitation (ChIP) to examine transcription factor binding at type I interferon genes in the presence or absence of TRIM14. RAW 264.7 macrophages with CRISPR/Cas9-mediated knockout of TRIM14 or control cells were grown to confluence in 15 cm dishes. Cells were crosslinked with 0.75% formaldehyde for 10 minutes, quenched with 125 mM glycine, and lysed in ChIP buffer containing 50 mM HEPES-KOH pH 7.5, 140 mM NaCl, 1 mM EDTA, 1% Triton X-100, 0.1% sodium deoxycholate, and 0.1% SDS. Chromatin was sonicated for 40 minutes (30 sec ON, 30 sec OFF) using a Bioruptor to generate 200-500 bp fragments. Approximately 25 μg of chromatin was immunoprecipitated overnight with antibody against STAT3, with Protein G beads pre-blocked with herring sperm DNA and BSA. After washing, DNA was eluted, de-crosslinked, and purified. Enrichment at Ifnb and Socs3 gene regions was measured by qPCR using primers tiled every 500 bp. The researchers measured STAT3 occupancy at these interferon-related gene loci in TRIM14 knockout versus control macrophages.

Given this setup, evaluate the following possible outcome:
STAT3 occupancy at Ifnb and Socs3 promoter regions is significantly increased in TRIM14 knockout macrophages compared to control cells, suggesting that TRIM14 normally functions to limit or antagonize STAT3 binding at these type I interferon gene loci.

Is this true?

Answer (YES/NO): NO